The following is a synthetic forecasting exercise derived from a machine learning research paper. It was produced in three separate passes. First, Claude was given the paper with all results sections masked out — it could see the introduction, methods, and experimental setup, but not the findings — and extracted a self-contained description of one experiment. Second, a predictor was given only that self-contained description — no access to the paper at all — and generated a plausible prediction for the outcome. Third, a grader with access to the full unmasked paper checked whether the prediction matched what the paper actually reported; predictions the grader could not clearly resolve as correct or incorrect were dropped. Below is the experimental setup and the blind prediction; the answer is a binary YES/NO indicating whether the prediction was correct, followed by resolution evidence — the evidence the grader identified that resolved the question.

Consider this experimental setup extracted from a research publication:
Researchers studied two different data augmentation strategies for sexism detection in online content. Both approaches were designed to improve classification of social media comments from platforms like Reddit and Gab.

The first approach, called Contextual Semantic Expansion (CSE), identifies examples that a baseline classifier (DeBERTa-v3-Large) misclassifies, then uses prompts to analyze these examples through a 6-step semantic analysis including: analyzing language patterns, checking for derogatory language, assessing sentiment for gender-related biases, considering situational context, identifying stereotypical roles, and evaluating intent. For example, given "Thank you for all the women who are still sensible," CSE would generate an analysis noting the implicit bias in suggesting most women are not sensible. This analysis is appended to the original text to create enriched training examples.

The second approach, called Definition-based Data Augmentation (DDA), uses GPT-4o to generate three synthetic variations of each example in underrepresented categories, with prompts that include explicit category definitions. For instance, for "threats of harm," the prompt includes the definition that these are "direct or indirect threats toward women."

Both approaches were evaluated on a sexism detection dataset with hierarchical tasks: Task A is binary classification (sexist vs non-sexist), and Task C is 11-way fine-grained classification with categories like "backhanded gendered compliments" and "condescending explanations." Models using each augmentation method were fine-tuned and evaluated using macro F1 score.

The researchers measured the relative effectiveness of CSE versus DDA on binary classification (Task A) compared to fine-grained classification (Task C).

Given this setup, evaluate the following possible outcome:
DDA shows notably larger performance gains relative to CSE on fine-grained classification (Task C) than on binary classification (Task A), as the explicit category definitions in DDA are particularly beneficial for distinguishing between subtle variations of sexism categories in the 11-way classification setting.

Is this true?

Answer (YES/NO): YES